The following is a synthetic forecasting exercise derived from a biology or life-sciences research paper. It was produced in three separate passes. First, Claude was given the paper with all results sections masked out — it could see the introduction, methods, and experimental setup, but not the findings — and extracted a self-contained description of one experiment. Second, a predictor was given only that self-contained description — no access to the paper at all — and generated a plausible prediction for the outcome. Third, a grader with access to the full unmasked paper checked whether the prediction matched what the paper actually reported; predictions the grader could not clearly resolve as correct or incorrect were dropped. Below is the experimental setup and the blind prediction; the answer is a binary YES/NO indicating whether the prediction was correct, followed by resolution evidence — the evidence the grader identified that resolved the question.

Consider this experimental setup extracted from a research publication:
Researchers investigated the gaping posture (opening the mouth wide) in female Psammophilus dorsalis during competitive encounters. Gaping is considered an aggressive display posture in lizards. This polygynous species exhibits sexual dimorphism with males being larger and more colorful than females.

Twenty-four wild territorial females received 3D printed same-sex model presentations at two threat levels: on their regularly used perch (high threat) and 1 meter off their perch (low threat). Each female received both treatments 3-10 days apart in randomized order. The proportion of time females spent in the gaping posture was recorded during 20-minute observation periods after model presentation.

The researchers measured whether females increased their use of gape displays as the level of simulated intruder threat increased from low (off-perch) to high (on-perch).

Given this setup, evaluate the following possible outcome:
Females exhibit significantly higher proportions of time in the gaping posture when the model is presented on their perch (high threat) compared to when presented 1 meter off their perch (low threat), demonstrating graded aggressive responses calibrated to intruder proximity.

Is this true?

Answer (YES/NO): YES